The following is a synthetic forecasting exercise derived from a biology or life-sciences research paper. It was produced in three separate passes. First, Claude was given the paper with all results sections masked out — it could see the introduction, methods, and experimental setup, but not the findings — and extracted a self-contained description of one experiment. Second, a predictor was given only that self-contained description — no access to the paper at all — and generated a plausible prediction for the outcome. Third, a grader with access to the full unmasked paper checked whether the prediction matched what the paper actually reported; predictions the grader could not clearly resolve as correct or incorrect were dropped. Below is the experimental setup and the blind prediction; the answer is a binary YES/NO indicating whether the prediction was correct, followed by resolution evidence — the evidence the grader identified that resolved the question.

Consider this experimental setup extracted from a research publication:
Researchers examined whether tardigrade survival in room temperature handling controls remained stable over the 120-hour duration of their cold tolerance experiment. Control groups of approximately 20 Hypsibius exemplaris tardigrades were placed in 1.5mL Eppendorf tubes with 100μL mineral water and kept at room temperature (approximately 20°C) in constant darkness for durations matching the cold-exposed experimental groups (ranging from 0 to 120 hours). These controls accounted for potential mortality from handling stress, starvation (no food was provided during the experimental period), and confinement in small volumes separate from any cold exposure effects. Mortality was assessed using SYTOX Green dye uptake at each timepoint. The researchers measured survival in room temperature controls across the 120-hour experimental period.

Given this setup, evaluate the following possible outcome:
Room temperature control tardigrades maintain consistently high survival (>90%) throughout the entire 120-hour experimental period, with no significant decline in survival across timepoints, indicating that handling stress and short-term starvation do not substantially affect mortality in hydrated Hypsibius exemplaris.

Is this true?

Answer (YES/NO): NO